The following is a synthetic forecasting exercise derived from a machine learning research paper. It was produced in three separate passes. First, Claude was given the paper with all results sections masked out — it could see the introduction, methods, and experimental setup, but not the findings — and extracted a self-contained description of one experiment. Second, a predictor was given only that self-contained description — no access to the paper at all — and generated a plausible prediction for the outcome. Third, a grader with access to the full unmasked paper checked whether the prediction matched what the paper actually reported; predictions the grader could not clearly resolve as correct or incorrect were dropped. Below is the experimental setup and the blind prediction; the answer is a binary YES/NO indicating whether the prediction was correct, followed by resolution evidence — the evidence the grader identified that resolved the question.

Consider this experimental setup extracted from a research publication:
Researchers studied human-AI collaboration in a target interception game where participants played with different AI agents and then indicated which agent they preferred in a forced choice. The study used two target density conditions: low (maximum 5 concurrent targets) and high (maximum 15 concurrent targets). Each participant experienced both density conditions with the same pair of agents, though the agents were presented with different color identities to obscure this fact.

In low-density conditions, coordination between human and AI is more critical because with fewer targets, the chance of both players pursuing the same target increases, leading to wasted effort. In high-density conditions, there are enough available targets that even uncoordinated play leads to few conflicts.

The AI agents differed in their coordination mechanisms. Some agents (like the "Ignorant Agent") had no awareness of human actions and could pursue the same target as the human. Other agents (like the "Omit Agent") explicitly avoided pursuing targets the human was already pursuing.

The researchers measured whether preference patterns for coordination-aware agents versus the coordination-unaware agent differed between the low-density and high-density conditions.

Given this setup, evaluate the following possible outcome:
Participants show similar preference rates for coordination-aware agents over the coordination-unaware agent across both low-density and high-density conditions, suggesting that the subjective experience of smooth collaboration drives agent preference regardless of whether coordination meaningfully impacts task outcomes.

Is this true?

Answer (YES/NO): YES